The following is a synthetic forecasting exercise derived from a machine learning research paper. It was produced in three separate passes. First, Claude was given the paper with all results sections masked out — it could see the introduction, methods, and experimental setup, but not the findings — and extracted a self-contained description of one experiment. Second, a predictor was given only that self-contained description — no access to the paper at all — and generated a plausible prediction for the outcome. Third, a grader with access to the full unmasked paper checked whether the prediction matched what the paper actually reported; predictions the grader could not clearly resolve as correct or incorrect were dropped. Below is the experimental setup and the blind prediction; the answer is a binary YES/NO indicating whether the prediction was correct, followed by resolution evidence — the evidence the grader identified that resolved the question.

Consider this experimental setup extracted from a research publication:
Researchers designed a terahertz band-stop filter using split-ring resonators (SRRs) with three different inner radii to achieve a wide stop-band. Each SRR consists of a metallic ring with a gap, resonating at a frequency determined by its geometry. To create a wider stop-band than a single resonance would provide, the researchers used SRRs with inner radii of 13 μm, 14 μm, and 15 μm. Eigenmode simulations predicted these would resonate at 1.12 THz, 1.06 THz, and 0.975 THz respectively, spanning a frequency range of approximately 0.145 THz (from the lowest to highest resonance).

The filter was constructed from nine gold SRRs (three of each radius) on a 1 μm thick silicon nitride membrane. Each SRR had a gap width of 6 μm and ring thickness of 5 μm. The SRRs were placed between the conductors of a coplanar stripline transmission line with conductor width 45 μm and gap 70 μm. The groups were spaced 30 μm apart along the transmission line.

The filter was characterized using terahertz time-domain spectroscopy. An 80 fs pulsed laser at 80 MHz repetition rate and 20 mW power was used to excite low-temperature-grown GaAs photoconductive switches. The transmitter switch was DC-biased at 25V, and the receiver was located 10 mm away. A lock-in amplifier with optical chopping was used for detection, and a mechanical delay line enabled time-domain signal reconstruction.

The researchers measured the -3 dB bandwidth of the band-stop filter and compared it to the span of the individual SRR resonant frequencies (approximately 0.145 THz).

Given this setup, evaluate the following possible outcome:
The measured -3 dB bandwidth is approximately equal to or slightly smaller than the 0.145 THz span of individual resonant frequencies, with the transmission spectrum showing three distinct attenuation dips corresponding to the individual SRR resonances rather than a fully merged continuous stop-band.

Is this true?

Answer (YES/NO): NO